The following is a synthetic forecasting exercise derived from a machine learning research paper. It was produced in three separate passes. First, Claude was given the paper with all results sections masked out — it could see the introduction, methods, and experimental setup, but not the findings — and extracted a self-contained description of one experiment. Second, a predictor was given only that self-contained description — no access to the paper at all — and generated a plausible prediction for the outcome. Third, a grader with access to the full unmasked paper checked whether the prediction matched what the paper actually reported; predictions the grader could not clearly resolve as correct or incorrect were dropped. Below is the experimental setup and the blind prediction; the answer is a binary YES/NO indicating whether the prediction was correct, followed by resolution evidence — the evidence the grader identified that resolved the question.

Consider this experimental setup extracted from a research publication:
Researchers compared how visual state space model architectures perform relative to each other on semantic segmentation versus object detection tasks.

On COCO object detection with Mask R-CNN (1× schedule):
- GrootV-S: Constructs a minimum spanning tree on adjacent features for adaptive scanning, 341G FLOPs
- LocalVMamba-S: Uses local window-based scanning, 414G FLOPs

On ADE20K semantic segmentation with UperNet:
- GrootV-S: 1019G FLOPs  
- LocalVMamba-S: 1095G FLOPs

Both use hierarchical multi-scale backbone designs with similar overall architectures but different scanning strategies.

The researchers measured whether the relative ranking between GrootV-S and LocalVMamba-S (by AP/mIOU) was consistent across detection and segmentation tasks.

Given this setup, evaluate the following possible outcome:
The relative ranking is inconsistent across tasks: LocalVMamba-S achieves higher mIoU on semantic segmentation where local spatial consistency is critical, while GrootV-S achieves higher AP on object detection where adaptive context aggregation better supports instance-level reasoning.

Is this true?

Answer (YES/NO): NO